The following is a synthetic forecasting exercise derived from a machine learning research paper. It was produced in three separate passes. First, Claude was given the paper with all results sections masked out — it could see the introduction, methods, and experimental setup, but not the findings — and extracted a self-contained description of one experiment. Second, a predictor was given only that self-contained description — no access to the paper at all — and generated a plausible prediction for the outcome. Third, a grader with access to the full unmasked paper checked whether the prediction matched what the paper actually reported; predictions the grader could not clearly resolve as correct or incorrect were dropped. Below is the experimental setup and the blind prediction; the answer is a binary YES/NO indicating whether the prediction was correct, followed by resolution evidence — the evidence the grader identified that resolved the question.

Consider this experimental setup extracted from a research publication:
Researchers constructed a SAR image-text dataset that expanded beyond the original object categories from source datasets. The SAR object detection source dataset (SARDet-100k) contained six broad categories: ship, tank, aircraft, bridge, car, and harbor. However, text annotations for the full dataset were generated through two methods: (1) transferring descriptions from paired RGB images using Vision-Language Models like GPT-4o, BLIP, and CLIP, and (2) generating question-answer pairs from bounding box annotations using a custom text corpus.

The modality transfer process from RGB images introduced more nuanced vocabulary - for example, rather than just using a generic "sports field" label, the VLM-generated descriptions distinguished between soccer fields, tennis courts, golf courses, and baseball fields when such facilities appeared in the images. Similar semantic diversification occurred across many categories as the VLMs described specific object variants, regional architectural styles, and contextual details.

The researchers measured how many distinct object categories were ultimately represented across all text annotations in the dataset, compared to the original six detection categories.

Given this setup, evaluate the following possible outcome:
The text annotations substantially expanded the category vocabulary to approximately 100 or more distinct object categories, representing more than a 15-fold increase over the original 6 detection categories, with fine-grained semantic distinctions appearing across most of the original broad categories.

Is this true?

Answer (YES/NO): NO